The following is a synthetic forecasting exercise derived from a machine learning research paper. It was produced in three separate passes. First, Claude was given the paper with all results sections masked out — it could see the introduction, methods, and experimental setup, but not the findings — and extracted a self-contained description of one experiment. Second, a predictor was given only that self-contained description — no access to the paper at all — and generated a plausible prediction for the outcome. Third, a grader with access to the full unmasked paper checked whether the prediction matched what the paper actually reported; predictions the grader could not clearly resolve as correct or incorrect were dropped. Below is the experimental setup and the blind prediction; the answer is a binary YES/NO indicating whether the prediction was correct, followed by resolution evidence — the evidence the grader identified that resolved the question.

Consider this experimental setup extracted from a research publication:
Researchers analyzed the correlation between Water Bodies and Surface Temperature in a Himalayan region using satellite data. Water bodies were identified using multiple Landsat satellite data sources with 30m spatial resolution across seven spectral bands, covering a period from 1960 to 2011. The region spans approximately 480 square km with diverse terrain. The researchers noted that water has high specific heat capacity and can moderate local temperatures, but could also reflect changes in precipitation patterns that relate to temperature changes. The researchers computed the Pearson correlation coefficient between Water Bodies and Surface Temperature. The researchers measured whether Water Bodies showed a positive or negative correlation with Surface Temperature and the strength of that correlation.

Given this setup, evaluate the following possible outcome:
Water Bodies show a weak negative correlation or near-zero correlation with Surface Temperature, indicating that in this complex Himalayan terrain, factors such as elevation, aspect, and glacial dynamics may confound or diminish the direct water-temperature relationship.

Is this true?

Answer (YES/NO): NO